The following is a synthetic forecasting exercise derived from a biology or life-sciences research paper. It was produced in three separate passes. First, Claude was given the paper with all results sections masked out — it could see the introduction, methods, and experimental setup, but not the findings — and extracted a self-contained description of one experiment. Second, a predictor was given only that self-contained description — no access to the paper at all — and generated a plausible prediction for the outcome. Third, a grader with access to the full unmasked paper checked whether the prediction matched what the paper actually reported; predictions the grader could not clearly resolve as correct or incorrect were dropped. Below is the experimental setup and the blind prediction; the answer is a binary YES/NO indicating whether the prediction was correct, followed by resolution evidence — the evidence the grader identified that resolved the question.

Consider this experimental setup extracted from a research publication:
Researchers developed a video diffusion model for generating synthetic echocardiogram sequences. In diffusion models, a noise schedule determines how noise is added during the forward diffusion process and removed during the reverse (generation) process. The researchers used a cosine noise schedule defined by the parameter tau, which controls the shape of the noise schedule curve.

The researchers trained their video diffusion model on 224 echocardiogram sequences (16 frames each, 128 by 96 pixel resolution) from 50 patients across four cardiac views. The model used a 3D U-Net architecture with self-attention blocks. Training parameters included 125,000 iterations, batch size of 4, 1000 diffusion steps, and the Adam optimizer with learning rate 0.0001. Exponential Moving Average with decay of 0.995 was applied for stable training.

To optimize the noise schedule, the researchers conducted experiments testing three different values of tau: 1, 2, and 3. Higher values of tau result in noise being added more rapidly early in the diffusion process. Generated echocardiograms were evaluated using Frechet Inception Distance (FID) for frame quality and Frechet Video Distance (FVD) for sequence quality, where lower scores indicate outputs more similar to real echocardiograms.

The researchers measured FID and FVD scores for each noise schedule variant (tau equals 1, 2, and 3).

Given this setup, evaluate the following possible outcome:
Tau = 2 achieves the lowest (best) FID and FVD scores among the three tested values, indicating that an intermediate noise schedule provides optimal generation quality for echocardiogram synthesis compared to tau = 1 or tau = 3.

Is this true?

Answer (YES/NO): YES